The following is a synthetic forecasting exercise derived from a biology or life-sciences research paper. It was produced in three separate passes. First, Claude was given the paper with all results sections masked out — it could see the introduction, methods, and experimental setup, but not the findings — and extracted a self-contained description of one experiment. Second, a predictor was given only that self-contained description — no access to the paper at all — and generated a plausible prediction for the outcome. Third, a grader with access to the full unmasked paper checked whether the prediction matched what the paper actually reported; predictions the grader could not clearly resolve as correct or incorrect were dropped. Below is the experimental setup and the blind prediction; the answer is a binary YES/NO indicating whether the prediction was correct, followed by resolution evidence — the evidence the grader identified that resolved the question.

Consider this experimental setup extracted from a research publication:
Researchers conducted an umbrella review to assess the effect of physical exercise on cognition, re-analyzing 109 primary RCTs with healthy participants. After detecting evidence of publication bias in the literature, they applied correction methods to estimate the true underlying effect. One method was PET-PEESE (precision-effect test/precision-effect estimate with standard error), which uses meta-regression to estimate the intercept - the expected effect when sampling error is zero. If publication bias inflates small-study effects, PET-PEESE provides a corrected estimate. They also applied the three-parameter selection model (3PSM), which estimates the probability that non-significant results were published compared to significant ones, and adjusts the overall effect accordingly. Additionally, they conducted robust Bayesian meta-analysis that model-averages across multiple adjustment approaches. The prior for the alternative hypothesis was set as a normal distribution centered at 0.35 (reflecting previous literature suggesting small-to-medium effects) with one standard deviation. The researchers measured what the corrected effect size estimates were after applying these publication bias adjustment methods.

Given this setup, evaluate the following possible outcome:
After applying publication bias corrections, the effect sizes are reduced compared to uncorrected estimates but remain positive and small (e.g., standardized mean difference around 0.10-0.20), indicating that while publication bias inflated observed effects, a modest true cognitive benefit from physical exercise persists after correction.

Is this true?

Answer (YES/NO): NO